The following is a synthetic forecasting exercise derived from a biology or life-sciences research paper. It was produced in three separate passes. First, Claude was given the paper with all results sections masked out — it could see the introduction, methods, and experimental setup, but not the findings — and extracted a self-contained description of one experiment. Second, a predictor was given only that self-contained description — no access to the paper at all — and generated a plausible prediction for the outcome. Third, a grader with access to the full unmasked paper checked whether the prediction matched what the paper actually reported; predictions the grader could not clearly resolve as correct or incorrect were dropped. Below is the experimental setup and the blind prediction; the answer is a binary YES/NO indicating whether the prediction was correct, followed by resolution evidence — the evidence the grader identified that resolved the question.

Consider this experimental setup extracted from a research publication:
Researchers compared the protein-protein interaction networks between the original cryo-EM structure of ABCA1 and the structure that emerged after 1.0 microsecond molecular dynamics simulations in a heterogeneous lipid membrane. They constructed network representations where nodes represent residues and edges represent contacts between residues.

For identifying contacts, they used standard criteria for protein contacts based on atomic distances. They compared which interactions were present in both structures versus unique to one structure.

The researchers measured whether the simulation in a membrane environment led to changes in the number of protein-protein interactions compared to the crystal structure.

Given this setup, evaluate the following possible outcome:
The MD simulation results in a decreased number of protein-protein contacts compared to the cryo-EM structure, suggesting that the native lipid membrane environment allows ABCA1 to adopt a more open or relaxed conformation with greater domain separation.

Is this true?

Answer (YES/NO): NO